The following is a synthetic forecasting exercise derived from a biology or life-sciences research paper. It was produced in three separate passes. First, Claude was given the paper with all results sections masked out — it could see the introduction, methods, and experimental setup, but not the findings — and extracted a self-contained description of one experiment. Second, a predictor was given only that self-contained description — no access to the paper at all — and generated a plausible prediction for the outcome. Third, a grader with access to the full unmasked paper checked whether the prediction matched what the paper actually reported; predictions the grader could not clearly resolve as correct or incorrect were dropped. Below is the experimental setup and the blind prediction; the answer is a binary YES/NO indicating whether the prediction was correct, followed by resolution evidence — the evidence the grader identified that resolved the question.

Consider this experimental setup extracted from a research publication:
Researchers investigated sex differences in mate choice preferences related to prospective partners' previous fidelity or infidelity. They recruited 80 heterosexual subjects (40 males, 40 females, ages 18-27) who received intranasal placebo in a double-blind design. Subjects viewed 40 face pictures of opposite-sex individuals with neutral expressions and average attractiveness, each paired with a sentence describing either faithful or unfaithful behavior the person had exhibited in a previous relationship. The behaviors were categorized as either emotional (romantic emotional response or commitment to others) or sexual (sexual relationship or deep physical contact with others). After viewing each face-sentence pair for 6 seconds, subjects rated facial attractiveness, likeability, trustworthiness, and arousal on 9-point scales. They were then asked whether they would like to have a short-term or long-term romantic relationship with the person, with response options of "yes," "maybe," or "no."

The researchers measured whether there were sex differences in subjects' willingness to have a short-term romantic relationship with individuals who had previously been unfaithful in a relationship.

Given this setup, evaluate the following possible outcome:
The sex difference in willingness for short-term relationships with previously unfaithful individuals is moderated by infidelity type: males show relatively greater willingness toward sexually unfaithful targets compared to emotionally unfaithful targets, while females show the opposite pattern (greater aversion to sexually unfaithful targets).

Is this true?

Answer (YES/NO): NO